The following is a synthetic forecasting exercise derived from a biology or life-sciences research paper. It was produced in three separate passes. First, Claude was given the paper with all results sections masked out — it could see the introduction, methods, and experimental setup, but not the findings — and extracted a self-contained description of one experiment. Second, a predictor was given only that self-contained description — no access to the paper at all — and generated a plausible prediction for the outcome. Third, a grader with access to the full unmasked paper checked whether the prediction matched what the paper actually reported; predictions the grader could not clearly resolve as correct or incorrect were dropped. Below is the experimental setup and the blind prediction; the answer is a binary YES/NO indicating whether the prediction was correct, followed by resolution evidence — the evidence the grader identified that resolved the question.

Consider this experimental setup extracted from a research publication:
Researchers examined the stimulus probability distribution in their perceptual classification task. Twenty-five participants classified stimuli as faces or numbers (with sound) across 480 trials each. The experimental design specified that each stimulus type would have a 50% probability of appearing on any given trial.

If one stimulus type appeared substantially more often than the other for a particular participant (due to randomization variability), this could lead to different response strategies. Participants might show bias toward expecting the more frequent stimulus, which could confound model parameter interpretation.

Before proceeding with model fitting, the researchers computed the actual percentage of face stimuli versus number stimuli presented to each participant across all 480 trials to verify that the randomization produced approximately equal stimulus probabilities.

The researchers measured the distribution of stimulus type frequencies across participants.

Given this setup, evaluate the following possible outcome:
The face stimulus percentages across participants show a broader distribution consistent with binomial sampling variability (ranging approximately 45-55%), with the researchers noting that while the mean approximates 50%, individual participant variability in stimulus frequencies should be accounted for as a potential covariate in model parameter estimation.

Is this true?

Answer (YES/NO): NO